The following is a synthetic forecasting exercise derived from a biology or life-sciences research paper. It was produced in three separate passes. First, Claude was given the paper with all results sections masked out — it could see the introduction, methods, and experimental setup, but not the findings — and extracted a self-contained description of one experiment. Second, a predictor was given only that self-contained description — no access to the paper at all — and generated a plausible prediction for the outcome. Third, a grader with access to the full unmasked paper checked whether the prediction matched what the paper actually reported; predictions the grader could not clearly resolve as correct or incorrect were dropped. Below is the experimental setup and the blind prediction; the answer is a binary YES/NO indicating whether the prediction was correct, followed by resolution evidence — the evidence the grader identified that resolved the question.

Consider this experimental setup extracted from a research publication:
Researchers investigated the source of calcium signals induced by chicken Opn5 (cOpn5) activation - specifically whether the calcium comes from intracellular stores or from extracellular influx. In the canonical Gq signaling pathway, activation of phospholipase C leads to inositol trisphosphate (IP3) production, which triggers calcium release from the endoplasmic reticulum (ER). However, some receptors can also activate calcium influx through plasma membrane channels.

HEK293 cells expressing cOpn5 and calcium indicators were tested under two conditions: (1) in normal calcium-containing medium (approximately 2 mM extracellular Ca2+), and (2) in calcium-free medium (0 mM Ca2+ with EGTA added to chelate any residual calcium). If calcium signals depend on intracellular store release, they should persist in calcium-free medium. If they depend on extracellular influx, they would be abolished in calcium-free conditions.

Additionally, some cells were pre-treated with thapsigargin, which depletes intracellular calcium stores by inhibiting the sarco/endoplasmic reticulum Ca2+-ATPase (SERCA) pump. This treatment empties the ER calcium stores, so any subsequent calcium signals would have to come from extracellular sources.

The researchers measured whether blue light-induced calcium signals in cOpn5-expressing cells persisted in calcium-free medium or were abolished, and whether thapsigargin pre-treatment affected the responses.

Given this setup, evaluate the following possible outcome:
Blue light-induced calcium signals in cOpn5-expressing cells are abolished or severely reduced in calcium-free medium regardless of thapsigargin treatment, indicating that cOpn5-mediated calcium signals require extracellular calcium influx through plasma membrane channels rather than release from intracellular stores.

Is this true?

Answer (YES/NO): NO